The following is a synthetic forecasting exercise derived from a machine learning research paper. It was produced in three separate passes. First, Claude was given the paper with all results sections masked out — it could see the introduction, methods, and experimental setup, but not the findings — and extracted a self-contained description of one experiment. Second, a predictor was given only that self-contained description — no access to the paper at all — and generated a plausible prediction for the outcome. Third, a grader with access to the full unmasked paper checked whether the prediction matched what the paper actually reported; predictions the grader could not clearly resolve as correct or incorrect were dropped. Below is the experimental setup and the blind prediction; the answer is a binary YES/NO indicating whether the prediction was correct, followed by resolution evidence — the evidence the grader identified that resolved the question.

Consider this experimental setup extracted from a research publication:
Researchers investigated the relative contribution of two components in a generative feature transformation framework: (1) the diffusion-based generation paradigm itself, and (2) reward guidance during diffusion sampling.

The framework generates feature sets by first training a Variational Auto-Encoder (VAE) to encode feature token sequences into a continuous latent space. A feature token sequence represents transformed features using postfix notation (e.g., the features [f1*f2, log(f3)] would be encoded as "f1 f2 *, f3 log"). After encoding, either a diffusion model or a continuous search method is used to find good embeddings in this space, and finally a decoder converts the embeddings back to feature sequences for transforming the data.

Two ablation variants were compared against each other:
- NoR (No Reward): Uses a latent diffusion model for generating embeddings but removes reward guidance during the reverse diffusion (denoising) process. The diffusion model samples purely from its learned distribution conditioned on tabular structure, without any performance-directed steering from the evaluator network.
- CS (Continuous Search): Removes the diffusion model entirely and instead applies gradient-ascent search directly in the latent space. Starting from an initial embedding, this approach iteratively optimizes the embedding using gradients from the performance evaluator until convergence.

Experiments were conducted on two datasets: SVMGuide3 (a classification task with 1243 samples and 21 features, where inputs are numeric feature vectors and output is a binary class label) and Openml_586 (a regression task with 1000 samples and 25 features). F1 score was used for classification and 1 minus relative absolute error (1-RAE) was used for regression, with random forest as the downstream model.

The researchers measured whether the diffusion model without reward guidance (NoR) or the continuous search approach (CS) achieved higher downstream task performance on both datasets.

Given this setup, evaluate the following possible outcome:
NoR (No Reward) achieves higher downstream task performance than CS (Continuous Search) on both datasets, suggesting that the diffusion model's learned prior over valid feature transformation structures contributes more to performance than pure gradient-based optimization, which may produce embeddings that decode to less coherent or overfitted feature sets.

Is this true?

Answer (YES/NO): YES